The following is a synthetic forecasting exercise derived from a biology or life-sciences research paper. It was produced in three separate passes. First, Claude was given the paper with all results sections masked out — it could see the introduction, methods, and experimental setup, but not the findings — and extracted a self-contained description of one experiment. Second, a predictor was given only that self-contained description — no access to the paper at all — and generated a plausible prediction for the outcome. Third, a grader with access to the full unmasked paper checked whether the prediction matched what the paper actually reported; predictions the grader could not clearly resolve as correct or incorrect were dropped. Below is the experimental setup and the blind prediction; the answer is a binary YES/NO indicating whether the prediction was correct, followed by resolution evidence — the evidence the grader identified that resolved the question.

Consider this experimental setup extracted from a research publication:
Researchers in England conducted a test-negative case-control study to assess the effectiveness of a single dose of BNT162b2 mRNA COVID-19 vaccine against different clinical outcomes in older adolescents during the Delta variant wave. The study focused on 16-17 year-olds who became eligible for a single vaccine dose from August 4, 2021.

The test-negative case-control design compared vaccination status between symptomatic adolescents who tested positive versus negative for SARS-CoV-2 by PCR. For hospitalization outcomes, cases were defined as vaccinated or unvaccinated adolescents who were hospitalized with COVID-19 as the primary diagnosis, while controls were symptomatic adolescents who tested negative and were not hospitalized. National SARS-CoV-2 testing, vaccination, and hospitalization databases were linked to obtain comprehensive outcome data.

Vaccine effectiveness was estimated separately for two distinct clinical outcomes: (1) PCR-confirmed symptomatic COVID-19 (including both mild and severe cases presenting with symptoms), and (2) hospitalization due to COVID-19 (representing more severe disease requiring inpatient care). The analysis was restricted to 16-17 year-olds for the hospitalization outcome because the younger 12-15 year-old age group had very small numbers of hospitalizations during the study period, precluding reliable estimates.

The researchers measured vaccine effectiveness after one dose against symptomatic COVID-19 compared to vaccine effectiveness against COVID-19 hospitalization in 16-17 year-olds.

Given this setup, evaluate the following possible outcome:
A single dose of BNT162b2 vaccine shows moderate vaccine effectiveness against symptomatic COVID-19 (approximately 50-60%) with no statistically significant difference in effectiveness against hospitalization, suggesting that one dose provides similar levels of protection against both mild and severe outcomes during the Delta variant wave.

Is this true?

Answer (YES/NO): NO